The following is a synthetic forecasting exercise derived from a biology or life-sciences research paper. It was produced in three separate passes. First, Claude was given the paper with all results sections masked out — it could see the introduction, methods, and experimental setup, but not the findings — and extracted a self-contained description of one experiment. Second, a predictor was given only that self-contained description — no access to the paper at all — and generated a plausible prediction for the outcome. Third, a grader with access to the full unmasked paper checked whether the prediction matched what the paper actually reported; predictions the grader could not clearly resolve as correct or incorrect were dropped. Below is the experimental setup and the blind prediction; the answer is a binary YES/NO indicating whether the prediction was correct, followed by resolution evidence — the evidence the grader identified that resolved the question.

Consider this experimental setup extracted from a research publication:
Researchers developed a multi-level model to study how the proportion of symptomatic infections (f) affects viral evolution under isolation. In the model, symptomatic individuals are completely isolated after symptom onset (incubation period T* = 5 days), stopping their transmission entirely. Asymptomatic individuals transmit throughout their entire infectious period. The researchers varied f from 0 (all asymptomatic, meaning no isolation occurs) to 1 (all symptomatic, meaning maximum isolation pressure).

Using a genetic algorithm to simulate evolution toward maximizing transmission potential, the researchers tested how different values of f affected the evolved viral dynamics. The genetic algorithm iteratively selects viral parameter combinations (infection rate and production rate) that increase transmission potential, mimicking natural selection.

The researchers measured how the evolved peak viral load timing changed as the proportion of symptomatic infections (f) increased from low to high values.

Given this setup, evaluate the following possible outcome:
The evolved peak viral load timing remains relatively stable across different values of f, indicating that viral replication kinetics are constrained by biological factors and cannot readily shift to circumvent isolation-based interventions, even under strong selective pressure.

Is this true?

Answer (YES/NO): NO